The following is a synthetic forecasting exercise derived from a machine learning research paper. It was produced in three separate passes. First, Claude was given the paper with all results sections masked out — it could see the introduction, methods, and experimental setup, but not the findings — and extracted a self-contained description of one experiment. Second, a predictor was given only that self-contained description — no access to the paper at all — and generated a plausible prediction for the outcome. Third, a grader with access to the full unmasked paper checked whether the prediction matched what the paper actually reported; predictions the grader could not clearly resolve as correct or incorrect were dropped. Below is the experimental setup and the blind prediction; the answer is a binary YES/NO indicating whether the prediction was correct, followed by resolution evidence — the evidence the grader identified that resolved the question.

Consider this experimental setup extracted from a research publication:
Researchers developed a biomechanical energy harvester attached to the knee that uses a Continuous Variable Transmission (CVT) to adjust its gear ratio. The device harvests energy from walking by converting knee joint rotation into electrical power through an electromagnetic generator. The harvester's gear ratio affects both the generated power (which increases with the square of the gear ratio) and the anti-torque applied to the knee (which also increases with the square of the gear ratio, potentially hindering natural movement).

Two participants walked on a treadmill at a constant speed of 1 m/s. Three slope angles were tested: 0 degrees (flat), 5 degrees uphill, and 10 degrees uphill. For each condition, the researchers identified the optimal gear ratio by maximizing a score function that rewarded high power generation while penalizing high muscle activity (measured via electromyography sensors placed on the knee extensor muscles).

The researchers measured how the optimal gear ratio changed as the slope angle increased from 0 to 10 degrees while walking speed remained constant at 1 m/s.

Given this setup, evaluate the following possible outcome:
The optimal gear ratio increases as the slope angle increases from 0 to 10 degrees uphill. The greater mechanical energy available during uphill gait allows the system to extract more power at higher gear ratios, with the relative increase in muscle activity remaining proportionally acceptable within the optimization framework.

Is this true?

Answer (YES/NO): NO